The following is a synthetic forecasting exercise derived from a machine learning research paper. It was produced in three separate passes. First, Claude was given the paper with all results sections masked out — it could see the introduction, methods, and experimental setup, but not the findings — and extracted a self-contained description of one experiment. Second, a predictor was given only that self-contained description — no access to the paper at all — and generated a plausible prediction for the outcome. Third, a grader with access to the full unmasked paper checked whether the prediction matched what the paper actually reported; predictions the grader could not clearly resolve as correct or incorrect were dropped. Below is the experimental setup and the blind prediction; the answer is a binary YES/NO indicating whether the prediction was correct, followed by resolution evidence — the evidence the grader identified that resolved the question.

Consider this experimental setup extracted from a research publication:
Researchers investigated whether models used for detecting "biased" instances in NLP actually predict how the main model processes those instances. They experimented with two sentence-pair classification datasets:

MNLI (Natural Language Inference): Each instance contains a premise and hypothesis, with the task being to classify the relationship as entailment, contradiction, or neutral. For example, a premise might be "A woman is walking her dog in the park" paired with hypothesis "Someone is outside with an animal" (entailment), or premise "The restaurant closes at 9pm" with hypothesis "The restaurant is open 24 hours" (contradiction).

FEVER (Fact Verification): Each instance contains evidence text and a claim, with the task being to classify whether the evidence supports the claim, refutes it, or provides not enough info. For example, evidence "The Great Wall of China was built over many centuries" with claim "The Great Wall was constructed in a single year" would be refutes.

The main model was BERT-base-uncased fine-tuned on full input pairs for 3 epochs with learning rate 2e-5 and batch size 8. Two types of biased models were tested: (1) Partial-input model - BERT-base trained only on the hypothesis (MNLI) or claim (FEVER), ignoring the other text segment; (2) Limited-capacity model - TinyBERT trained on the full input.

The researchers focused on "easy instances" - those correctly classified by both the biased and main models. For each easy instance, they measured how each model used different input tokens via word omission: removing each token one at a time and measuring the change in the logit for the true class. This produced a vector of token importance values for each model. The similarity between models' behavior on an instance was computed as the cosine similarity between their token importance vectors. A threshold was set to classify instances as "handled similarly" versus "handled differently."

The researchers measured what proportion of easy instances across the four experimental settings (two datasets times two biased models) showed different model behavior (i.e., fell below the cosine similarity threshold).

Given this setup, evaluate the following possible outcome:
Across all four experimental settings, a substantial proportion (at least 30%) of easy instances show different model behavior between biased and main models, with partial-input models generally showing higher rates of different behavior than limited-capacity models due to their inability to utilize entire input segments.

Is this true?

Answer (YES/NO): NO